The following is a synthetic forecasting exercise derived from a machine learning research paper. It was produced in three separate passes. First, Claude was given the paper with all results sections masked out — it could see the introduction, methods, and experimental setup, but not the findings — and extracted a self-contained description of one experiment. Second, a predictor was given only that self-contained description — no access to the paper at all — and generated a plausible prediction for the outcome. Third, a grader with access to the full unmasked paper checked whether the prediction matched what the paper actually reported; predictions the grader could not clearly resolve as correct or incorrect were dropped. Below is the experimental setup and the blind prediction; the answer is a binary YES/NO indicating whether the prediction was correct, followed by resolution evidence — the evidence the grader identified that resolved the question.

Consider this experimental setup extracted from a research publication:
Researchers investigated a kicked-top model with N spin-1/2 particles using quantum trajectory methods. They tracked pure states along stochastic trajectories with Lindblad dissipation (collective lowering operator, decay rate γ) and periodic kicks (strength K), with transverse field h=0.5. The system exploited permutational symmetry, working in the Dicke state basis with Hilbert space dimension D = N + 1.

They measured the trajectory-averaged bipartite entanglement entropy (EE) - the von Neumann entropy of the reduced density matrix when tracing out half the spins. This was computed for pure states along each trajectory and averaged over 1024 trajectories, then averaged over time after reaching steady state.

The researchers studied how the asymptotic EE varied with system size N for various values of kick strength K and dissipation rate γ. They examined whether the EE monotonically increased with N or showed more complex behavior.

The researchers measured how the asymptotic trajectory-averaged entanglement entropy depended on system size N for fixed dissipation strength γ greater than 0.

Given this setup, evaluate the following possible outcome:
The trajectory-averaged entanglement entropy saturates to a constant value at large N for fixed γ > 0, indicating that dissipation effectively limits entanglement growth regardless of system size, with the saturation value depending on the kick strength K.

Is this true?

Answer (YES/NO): NO